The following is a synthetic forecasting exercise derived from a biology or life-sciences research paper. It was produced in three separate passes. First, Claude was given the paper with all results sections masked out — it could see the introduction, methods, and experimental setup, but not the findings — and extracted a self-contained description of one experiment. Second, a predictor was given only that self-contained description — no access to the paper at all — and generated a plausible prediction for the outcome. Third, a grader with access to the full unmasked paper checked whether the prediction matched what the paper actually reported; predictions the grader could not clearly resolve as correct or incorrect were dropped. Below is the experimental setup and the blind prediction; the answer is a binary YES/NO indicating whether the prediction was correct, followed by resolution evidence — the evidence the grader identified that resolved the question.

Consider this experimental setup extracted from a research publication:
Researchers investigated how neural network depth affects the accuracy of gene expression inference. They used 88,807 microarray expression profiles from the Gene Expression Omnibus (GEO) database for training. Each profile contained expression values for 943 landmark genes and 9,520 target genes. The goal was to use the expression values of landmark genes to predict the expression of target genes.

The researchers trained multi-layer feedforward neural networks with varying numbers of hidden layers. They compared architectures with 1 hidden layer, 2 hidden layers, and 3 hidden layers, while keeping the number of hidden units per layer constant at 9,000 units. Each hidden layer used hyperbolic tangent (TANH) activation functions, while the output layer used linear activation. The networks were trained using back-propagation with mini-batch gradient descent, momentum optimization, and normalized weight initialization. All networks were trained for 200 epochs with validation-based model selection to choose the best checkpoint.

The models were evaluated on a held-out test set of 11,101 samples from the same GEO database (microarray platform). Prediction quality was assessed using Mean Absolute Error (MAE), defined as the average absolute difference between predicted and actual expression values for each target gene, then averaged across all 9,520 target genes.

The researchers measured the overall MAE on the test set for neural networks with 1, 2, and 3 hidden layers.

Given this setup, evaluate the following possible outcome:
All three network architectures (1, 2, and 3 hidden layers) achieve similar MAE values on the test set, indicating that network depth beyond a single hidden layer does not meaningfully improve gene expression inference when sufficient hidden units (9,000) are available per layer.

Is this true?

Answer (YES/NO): NO